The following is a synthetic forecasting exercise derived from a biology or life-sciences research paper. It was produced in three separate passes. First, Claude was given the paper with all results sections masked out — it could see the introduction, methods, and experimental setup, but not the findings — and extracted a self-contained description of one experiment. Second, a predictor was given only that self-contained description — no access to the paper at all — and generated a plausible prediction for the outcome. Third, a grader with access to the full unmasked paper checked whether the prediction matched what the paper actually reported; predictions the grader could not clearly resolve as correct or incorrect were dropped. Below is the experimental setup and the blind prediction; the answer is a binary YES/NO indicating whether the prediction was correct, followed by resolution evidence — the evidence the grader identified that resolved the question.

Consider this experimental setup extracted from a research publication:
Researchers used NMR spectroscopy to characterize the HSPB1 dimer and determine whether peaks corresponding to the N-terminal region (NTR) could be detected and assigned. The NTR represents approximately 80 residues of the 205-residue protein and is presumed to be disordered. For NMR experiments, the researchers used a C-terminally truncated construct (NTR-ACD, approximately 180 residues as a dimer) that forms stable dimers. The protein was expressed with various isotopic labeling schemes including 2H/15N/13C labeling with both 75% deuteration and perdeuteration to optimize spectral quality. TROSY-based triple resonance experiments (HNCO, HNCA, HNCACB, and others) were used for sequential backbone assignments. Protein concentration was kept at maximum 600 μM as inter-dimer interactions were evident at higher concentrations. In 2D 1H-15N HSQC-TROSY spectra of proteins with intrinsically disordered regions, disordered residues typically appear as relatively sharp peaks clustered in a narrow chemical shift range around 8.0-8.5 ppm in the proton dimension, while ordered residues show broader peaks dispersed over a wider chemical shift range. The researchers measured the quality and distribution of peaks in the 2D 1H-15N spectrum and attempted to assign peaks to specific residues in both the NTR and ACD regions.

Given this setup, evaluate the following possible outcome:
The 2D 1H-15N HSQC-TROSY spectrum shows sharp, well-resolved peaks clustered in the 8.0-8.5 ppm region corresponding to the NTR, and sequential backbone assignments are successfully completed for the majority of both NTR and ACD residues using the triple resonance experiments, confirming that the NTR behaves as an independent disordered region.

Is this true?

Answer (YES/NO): NO